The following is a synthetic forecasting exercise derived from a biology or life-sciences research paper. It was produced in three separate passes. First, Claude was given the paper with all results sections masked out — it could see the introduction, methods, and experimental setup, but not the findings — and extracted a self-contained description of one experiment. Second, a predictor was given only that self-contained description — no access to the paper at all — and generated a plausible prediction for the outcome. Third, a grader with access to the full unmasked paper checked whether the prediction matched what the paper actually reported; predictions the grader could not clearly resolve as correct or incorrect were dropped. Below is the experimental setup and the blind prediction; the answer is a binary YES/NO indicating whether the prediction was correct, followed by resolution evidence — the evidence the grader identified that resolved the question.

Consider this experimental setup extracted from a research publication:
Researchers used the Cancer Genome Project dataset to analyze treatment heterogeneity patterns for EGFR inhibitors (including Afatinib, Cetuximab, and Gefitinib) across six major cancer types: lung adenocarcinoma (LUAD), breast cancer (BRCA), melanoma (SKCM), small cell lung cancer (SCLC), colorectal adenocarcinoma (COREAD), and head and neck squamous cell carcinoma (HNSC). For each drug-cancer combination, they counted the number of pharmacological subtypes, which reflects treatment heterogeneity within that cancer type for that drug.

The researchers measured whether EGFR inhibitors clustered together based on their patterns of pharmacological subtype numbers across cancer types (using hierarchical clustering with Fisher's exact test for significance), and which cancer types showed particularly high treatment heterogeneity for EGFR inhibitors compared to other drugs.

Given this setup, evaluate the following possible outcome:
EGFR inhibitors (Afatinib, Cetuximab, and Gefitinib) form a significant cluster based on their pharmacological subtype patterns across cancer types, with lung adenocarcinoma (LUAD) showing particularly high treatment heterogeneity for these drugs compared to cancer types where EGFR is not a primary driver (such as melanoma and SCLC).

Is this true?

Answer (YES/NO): YES